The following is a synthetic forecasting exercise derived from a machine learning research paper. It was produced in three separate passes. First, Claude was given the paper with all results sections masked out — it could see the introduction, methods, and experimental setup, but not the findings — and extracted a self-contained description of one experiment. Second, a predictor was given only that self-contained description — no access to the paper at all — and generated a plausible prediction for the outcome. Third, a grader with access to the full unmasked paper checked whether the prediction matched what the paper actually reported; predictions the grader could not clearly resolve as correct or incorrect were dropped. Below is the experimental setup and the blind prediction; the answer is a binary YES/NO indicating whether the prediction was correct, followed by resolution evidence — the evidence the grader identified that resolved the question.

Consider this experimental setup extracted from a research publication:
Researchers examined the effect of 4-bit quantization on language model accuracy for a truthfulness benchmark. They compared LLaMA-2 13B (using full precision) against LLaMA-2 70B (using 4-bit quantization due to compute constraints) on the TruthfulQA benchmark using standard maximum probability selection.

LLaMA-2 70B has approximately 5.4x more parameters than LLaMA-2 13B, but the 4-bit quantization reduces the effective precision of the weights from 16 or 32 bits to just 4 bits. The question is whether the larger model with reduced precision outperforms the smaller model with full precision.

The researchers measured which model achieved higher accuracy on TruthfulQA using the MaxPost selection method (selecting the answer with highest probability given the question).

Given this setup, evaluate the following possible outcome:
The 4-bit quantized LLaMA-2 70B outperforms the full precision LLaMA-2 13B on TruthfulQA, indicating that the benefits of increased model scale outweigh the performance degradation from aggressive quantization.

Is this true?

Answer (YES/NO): NO